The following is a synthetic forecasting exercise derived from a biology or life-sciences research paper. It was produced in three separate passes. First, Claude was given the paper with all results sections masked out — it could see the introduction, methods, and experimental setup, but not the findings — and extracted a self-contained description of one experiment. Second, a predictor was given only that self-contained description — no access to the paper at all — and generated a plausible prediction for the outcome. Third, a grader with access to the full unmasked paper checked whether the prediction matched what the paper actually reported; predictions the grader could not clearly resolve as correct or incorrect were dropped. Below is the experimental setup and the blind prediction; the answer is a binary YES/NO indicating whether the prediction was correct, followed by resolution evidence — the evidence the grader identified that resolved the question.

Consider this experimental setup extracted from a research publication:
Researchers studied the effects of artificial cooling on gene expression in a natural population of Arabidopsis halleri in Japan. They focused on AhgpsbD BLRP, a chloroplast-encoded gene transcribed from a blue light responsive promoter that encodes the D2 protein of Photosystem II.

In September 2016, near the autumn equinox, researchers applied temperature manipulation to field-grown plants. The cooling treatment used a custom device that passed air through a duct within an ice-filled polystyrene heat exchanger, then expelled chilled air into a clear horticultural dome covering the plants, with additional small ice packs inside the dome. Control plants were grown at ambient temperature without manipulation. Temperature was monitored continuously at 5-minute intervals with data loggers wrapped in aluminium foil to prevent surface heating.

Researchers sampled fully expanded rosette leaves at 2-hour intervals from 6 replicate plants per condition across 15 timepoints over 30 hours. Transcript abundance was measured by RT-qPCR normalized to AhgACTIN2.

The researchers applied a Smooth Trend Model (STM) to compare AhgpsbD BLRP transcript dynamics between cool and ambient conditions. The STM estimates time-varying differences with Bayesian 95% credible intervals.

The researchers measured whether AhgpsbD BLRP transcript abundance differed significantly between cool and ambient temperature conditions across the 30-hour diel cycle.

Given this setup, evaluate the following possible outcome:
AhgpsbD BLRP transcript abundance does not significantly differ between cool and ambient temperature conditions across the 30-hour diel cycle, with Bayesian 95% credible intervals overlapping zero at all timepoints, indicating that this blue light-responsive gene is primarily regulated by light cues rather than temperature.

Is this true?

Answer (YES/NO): NO